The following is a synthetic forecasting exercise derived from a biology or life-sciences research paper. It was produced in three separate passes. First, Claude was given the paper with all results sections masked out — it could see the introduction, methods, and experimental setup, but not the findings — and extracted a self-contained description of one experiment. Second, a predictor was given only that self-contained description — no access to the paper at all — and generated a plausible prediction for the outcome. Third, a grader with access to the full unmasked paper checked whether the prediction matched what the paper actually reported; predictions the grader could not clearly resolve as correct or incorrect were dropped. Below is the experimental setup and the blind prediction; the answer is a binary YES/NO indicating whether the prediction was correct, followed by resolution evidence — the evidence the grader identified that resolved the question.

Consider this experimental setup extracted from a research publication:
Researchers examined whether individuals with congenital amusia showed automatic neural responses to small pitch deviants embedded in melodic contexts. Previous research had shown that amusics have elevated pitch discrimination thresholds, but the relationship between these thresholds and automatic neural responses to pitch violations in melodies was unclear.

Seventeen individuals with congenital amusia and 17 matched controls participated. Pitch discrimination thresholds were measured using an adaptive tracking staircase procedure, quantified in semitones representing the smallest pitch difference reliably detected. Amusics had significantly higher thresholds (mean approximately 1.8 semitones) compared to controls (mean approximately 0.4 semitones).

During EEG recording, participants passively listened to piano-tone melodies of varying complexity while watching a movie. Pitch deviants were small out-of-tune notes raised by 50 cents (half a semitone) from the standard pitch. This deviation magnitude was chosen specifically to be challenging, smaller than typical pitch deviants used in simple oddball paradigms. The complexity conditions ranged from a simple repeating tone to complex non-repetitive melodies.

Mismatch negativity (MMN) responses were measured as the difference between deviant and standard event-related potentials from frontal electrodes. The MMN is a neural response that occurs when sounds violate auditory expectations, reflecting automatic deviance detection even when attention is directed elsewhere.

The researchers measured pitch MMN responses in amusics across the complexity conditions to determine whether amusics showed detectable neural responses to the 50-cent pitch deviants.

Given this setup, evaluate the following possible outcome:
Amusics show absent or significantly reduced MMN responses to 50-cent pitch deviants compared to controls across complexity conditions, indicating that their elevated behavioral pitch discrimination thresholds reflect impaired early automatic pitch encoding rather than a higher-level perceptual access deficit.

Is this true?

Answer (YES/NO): NO